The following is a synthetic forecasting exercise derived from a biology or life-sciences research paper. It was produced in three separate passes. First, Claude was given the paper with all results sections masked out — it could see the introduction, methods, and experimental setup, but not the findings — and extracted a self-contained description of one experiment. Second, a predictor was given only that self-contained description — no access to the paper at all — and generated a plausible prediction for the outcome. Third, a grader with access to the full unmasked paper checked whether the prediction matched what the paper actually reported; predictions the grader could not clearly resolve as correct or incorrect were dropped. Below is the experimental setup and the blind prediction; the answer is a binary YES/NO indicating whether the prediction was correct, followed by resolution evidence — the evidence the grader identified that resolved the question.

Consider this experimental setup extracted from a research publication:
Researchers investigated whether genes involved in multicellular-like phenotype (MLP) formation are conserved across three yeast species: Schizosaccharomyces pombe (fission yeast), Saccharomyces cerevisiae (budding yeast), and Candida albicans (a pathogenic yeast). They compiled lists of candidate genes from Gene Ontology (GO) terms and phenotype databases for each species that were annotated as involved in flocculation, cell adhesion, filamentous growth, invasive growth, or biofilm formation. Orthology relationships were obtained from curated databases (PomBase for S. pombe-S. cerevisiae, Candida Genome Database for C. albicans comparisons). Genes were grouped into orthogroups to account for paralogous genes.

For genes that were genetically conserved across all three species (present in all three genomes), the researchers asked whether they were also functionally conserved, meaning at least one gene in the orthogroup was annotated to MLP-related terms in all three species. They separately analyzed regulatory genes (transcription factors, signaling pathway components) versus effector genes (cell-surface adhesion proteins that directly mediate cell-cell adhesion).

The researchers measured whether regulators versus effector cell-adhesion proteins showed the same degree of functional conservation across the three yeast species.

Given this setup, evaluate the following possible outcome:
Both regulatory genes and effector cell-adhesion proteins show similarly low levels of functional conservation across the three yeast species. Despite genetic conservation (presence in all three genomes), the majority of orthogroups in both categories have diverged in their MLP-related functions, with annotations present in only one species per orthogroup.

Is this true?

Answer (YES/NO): NO